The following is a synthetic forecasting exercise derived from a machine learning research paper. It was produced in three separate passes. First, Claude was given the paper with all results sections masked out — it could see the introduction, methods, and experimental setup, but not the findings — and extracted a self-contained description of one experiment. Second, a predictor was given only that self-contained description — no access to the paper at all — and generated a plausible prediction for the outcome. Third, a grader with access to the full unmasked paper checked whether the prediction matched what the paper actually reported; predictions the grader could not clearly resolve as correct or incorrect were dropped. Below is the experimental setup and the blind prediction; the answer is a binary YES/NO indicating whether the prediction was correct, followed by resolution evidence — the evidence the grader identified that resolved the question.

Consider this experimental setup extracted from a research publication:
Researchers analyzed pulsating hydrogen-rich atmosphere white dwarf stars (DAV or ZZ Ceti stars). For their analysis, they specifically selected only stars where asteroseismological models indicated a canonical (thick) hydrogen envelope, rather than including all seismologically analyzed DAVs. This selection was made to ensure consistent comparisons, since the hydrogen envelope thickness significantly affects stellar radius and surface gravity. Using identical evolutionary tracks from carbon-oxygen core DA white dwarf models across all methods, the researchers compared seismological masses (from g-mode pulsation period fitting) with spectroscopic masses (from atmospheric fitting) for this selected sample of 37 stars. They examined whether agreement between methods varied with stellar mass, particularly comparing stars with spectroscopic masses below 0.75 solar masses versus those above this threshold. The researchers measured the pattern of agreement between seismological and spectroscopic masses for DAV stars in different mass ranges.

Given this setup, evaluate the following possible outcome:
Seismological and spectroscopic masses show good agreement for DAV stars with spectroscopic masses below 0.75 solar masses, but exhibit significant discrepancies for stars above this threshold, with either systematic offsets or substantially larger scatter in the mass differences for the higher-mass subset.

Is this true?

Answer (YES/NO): YES